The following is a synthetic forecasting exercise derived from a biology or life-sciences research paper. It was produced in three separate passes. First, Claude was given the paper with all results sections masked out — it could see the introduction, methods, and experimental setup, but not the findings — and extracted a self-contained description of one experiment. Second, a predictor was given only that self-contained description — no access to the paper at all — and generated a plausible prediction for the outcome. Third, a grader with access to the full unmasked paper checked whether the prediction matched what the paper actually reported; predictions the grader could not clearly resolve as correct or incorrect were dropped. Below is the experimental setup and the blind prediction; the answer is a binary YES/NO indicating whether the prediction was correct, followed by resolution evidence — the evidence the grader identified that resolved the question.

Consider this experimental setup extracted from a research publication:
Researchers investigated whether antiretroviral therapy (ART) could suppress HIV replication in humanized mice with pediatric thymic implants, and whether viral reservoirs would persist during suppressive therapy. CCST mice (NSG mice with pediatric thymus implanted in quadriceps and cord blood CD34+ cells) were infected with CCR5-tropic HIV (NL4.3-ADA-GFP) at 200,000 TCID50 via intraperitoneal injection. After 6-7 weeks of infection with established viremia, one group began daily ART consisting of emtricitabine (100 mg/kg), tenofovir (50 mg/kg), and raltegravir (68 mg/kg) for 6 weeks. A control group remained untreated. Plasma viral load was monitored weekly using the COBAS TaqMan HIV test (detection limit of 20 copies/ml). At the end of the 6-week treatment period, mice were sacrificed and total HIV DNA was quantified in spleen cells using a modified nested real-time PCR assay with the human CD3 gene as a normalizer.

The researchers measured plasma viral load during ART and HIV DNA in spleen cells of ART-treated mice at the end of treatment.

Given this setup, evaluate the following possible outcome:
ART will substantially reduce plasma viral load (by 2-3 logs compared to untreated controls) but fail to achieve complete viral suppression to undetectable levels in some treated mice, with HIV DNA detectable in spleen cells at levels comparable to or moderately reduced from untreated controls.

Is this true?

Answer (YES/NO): NO